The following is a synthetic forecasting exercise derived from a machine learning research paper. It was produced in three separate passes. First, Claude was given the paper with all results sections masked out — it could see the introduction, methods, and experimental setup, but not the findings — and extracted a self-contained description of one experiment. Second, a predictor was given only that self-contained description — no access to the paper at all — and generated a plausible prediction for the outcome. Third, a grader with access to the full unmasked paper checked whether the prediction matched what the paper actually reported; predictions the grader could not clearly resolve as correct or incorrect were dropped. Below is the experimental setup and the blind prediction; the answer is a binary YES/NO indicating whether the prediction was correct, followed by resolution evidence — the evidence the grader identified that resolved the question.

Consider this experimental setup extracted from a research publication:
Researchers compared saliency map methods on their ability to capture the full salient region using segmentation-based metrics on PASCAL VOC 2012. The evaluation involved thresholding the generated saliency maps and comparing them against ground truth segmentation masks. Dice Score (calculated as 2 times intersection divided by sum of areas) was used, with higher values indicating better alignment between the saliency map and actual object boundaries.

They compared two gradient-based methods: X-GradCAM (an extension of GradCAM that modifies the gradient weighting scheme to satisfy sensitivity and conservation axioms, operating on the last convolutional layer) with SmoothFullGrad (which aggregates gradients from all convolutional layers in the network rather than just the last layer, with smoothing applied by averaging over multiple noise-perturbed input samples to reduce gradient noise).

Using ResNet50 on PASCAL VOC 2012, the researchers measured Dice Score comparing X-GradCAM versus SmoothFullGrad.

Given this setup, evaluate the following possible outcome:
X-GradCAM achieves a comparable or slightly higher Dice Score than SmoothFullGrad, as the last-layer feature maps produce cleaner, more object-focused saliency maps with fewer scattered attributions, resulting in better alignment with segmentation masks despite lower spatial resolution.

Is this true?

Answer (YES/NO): NO